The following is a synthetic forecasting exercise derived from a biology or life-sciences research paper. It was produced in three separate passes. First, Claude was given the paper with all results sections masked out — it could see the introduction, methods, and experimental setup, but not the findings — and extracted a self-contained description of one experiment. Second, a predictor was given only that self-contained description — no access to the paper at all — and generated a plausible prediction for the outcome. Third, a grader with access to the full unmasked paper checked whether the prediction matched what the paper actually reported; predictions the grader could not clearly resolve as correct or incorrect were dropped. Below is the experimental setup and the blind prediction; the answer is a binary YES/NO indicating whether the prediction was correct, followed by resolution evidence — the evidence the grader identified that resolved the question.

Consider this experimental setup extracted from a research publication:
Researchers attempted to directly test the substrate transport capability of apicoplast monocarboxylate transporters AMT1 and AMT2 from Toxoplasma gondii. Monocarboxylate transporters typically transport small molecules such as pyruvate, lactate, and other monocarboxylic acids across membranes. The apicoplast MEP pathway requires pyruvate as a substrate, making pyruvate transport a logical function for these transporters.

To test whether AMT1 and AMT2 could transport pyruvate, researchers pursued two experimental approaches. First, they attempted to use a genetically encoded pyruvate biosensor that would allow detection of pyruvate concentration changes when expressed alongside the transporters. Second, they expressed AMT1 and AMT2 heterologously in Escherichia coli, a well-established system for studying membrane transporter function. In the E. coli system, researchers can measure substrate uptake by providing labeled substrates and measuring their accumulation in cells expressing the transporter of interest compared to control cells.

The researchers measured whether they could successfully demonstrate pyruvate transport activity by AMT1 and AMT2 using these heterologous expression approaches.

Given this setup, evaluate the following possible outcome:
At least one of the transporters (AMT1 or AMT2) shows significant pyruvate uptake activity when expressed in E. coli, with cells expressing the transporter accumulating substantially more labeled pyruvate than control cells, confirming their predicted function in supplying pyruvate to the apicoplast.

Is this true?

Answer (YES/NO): NO